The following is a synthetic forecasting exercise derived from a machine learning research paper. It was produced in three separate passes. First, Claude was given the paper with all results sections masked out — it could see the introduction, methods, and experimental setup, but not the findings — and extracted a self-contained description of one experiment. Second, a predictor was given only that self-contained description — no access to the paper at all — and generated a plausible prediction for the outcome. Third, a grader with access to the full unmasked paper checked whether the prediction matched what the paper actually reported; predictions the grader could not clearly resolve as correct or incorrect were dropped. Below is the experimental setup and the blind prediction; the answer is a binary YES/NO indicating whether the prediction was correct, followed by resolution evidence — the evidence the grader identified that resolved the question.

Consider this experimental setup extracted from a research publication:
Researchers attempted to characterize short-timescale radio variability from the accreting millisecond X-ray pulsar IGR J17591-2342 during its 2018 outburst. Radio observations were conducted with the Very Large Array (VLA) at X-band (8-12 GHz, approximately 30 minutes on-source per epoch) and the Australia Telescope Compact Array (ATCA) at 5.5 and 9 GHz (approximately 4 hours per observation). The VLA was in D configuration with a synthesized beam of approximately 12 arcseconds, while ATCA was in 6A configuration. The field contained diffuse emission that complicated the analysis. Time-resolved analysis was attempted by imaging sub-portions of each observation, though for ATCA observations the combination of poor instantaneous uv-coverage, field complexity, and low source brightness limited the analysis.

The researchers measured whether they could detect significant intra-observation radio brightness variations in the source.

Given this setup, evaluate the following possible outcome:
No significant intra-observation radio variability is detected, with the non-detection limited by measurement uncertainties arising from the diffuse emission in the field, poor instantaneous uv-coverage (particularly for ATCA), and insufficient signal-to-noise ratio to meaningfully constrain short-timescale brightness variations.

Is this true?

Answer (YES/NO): YES